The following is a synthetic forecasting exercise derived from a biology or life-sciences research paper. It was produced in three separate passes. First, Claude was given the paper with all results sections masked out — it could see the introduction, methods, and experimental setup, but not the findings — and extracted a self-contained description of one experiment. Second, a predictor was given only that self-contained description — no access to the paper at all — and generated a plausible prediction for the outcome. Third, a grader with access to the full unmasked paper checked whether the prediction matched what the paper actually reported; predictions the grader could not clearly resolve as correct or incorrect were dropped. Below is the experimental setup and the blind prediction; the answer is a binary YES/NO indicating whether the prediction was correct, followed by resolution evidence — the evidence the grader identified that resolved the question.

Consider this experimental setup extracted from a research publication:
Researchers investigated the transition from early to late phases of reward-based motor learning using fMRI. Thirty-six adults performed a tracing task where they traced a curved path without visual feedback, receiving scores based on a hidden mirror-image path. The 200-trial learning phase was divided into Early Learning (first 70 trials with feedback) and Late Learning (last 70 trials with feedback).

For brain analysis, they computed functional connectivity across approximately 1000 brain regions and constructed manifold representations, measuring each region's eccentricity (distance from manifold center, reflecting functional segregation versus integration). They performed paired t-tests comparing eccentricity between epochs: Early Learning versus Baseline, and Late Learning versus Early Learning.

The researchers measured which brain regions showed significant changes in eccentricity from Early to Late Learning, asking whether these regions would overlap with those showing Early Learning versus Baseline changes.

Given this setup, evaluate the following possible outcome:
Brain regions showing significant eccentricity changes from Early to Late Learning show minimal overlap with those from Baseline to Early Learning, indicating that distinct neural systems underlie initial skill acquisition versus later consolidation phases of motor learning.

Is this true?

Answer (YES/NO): NO